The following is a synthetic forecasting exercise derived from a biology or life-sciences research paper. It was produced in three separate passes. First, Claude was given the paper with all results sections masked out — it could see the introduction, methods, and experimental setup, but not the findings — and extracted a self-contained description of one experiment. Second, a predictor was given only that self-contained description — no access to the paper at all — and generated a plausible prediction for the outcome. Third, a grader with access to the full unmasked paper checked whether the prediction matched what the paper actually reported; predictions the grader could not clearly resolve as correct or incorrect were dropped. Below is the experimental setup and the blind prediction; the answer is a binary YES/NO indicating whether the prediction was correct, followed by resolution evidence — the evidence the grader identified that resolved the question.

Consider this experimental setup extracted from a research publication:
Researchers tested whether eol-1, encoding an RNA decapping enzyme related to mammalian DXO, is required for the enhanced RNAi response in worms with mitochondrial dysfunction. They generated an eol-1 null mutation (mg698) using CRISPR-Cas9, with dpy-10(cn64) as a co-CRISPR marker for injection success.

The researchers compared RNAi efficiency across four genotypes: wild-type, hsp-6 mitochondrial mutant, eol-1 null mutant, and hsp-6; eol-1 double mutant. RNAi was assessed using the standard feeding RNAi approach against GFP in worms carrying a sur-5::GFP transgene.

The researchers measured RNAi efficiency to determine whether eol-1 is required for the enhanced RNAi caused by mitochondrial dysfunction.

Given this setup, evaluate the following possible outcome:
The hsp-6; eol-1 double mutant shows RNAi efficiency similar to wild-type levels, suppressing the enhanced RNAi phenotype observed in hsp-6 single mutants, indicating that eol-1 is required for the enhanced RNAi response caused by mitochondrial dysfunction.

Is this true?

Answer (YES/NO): YES